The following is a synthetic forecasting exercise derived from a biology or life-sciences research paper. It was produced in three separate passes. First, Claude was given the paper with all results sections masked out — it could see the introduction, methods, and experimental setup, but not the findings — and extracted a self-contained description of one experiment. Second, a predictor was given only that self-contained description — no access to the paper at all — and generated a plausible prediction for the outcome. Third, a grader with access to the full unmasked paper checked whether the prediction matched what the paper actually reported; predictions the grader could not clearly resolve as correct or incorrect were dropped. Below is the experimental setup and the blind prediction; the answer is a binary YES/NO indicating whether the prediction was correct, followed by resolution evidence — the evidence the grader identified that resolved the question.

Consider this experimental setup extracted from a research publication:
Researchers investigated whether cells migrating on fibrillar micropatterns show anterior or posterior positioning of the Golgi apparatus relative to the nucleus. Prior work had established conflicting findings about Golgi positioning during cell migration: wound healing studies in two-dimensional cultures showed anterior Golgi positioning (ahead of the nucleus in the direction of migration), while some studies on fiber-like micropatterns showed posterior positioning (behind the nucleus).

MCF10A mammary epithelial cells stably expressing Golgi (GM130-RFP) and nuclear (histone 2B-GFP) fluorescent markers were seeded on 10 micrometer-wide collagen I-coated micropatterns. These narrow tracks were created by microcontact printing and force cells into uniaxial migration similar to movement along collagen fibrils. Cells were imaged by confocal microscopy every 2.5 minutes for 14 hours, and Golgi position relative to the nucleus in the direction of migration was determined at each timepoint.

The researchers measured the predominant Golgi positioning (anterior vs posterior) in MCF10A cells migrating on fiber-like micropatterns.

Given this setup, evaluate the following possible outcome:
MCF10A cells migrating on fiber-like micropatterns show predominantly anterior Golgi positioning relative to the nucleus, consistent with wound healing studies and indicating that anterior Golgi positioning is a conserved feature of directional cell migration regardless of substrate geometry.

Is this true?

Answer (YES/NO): NO